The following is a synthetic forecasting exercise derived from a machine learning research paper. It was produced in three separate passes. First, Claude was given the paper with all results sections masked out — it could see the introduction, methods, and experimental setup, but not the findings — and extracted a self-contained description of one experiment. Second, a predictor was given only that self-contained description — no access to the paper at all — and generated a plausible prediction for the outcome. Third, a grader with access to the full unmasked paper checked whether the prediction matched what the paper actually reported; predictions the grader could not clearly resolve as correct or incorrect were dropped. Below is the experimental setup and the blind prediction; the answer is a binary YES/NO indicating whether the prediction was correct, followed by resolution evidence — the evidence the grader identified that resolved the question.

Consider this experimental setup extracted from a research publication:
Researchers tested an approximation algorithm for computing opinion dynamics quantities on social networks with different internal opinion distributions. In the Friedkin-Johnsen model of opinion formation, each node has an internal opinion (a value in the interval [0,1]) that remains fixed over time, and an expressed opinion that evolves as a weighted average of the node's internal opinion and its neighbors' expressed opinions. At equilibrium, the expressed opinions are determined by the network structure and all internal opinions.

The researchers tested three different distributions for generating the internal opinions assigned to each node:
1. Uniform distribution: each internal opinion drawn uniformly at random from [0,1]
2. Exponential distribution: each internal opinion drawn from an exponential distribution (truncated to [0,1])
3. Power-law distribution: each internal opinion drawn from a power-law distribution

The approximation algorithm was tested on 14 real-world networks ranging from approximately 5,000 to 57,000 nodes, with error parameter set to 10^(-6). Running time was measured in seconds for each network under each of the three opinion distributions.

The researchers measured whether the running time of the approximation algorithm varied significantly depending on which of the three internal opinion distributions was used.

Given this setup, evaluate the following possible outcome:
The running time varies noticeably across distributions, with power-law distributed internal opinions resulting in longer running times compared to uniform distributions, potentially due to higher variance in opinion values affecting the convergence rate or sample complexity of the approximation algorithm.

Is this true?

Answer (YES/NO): NO